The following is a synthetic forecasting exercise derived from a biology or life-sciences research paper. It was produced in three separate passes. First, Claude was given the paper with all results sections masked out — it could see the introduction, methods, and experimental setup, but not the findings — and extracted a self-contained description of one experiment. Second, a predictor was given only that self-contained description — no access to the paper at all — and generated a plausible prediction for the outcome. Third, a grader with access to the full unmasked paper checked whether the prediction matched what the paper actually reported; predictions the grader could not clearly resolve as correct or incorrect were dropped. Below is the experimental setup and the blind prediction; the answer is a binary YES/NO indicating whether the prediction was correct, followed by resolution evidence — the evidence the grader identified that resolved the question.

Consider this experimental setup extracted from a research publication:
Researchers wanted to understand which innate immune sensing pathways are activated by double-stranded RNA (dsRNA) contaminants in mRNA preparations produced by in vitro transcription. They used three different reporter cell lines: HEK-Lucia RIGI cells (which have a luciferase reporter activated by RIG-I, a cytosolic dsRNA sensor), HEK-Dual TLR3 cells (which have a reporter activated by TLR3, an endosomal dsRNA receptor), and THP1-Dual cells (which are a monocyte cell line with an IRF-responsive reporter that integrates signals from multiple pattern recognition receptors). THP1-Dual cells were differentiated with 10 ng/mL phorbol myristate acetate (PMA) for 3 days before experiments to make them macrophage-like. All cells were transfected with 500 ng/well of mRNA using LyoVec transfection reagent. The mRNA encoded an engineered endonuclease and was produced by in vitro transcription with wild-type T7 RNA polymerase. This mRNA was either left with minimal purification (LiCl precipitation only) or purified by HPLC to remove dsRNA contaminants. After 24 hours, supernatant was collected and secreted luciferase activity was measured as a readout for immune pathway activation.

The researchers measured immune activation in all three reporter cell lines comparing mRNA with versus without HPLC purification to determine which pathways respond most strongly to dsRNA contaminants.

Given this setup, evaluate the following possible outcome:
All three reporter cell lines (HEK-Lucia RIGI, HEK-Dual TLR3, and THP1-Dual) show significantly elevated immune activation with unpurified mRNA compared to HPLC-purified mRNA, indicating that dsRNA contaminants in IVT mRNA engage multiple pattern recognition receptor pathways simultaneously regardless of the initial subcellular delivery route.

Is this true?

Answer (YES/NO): YES